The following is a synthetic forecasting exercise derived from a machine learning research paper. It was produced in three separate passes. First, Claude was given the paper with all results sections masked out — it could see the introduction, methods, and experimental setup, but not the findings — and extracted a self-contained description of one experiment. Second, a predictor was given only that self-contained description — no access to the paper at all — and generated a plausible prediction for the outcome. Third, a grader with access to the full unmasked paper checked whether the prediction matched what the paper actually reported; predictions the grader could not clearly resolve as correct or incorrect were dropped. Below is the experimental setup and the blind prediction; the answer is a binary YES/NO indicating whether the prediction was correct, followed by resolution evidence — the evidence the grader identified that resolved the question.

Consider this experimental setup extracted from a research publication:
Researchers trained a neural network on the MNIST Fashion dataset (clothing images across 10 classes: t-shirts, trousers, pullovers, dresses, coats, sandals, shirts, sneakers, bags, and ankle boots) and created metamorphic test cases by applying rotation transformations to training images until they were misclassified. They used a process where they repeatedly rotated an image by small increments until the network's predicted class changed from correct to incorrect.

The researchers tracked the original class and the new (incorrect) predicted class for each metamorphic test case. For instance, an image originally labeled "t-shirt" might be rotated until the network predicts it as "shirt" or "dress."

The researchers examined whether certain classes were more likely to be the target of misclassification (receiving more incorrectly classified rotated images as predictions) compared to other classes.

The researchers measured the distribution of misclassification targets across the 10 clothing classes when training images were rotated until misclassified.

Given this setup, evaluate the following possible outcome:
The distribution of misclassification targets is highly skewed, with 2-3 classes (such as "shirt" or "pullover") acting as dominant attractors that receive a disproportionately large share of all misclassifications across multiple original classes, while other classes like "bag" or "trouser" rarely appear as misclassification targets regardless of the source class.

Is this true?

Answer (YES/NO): NO